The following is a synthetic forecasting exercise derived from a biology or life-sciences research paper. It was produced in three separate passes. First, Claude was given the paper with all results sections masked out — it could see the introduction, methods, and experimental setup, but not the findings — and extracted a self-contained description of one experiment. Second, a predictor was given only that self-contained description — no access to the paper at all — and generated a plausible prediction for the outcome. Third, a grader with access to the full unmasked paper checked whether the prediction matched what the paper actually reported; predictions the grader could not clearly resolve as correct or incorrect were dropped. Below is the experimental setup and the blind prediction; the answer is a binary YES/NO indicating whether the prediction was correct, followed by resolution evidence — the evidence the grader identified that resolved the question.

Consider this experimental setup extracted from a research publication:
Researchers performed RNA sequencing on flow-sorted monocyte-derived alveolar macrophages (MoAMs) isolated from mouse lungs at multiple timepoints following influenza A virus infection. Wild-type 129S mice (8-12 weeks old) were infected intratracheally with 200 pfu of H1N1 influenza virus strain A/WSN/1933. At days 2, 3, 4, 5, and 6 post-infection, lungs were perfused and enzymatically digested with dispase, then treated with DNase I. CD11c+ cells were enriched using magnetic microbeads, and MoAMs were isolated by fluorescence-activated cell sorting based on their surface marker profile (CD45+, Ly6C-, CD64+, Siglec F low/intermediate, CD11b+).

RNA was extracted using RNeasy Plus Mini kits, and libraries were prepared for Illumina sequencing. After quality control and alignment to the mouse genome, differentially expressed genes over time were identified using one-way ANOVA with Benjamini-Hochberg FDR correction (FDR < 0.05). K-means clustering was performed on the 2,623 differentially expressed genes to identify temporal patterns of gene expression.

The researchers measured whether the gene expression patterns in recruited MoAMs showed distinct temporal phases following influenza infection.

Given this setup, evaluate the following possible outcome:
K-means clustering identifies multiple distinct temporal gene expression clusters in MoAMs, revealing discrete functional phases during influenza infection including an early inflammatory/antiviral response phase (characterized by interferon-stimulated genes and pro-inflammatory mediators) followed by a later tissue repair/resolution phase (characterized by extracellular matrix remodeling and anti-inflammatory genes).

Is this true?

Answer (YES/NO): NO